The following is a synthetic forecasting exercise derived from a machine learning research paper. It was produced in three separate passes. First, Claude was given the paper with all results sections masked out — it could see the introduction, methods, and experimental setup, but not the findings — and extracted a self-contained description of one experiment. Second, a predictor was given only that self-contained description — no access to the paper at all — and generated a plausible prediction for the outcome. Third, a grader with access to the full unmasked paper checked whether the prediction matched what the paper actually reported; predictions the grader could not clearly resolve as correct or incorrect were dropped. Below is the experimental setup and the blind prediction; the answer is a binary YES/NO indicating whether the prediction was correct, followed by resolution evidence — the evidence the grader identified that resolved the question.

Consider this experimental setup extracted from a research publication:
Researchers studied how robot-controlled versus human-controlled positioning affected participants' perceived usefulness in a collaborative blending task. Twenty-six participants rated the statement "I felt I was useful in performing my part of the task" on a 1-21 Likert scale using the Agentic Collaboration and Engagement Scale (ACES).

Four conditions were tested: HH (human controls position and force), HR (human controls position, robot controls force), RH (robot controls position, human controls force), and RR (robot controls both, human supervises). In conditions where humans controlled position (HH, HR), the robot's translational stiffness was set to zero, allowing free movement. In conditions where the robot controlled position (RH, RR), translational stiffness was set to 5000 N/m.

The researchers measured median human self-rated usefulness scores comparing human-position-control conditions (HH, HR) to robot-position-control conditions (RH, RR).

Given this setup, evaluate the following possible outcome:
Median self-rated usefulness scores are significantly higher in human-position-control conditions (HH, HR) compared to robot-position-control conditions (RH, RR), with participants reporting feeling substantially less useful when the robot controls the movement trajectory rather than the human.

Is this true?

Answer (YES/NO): YES